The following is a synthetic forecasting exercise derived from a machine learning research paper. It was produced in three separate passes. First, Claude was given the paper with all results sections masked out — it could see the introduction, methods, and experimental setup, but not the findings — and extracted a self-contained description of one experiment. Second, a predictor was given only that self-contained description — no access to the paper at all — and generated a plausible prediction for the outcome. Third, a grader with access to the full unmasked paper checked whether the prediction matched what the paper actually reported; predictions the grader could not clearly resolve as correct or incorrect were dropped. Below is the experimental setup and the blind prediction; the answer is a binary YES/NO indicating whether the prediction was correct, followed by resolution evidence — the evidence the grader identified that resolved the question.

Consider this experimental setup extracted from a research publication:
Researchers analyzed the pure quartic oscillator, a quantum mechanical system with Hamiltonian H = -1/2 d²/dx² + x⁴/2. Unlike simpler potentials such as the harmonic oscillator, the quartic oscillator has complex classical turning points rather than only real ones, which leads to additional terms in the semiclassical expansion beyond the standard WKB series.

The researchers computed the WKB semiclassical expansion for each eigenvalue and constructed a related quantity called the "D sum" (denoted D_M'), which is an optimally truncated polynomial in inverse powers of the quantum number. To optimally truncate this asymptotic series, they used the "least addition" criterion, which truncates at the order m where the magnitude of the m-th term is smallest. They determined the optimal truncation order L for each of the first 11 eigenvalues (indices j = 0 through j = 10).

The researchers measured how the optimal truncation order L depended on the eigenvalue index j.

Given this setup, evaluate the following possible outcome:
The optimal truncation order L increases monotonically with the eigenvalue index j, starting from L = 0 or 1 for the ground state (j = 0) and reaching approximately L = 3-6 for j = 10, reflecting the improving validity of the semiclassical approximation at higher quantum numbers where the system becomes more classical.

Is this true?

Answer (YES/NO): NO